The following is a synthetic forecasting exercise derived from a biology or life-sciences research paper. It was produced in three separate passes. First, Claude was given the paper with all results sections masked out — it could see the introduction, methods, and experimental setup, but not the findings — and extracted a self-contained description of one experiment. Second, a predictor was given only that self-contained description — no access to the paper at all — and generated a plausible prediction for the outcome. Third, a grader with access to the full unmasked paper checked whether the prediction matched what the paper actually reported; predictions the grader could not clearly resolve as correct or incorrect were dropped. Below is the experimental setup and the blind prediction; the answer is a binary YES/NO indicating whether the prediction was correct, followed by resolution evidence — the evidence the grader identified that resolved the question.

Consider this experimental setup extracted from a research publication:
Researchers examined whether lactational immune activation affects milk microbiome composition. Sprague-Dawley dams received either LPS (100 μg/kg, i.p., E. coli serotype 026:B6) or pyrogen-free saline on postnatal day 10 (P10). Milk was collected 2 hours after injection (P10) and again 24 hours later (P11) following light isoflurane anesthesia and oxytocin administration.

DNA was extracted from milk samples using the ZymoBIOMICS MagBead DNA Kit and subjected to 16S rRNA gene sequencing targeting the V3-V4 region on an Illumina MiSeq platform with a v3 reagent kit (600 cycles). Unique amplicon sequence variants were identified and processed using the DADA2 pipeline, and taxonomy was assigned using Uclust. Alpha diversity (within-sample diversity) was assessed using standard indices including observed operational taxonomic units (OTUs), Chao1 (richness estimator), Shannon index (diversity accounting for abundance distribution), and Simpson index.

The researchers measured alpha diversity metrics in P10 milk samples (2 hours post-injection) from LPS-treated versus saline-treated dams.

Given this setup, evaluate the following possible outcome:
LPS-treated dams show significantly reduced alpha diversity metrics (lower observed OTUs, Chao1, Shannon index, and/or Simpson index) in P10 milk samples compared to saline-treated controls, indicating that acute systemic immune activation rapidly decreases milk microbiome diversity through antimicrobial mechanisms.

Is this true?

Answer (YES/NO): NO